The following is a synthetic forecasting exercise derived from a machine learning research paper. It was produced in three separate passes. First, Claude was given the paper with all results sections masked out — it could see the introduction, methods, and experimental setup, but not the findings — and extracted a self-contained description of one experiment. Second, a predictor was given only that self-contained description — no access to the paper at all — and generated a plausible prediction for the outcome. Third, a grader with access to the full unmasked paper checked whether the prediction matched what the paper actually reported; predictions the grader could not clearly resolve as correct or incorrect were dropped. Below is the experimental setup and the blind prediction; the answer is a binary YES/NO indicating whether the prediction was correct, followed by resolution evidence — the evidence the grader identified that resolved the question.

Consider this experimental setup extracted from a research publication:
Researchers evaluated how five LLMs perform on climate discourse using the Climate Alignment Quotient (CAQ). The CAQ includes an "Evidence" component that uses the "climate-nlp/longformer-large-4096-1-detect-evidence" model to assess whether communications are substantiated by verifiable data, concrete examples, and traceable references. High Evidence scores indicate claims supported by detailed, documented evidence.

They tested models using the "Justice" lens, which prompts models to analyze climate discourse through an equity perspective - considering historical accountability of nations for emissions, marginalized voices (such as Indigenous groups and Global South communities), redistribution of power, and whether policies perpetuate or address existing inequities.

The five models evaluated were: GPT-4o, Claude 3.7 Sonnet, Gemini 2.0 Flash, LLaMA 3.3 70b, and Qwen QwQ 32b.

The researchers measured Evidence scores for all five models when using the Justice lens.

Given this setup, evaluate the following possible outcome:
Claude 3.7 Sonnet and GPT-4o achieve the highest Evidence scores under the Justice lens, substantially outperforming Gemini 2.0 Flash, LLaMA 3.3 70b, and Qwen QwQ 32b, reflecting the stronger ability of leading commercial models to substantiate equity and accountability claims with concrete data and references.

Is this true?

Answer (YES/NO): NO